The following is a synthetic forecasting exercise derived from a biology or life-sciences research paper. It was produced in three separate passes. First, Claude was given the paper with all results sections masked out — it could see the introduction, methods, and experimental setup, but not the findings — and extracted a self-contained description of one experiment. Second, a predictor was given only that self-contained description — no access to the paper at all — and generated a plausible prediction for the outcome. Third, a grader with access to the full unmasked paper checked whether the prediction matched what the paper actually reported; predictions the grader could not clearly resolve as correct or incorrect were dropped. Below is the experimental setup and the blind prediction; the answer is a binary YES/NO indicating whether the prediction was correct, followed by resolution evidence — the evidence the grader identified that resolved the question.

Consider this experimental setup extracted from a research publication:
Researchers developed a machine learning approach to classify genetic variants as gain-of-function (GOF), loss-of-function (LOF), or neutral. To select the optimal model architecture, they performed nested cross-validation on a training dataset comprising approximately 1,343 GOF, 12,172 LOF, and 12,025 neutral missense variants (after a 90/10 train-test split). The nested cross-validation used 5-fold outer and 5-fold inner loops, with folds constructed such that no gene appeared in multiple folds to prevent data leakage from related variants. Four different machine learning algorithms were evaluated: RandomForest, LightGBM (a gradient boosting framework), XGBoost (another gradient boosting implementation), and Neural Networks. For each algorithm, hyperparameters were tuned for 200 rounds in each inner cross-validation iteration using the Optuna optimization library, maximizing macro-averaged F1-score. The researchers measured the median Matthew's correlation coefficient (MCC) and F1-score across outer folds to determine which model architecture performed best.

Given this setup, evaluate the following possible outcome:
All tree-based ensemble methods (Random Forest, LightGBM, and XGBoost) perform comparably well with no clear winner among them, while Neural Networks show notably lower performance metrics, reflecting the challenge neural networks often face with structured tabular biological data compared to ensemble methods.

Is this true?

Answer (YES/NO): NO